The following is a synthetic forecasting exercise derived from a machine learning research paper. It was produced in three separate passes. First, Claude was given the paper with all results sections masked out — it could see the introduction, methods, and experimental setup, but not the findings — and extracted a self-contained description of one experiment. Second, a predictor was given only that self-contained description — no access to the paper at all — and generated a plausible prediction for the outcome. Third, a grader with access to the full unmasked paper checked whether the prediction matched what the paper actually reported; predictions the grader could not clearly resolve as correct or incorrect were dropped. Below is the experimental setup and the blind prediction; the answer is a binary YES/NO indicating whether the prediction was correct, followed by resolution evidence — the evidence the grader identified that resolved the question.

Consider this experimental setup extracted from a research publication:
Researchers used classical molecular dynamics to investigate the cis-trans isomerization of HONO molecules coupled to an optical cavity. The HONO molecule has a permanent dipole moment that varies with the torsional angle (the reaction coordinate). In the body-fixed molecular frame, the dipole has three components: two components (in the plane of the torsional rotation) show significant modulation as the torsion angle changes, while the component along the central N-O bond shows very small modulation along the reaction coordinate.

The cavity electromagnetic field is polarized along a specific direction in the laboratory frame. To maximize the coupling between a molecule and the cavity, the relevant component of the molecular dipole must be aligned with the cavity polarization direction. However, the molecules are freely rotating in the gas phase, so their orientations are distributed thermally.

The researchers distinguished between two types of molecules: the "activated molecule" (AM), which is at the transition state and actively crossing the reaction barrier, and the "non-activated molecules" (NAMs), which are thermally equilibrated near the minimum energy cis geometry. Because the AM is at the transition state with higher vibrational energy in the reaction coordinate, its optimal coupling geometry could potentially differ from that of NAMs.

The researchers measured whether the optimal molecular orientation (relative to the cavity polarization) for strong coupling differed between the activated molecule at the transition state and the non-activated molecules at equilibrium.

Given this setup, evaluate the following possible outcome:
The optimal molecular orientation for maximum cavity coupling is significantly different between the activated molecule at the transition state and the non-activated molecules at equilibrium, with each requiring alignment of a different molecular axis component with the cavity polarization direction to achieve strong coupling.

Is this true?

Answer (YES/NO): YES